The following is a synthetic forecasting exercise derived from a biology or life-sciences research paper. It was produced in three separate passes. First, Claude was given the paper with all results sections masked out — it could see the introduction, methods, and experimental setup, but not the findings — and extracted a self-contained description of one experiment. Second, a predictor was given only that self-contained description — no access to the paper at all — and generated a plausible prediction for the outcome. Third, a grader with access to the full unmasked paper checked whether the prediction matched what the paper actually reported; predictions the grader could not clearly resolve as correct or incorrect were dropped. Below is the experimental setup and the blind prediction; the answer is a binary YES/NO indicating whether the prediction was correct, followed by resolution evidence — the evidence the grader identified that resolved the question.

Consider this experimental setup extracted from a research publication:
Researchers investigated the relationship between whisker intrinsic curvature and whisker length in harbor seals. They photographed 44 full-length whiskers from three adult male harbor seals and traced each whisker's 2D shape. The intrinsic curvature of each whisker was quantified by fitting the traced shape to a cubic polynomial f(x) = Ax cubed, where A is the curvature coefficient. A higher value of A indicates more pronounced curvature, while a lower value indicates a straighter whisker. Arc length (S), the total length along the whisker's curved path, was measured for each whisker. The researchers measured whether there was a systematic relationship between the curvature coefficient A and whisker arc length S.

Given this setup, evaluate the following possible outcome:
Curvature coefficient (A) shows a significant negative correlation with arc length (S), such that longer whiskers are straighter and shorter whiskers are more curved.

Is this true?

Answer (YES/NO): YES